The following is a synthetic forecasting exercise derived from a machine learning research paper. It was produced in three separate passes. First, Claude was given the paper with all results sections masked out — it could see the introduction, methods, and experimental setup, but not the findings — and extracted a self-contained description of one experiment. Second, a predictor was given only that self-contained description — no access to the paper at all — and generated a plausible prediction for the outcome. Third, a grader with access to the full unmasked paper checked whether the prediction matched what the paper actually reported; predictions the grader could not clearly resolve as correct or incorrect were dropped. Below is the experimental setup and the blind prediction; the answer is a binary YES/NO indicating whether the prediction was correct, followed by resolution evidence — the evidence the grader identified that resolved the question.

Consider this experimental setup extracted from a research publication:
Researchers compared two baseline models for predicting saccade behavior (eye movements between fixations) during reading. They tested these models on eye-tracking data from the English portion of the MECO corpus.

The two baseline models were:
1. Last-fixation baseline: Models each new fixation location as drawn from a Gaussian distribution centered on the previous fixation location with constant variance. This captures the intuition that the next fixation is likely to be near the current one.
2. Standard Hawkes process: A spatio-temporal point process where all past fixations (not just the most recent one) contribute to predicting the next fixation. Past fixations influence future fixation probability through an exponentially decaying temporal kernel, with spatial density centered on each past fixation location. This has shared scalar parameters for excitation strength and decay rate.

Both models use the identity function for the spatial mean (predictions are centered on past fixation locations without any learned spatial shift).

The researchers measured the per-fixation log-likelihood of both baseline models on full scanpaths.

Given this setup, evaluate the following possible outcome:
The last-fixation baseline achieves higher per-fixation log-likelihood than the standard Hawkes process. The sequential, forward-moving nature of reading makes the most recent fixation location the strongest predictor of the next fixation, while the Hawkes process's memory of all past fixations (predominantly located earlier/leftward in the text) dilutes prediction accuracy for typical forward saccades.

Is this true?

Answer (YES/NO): NO